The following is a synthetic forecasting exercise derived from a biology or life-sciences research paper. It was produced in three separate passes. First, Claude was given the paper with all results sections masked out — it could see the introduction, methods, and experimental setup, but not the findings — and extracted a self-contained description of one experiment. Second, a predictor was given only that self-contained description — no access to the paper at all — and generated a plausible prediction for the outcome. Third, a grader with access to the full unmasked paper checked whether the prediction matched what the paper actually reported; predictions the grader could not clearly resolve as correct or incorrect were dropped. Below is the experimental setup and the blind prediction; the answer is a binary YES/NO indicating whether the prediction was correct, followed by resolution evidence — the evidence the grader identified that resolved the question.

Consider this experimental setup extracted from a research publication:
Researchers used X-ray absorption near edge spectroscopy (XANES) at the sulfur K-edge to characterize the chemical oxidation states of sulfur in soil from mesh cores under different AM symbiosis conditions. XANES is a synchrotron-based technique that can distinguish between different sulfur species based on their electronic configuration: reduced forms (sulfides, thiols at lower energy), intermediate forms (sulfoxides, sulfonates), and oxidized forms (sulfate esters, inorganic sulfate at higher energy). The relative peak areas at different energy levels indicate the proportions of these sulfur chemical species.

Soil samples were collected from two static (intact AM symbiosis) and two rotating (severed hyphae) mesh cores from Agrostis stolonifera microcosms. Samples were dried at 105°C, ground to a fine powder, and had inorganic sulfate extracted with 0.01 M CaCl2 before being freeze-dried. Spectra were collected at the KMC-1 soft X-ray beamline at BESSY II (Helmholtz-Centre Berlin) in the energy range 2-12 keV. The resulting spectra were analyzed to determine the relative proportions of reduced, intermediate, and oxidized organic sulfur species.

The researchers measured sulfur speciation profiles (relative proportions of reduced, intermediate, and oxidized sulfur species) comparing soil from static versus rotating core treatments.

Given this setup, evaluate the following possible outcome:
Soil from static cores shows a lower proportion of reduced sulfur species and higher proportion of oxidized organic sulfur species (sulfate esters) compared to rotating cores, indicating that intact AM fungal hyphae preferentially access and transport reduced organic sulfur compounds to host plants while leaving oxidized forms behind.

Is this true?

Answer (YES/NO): NO